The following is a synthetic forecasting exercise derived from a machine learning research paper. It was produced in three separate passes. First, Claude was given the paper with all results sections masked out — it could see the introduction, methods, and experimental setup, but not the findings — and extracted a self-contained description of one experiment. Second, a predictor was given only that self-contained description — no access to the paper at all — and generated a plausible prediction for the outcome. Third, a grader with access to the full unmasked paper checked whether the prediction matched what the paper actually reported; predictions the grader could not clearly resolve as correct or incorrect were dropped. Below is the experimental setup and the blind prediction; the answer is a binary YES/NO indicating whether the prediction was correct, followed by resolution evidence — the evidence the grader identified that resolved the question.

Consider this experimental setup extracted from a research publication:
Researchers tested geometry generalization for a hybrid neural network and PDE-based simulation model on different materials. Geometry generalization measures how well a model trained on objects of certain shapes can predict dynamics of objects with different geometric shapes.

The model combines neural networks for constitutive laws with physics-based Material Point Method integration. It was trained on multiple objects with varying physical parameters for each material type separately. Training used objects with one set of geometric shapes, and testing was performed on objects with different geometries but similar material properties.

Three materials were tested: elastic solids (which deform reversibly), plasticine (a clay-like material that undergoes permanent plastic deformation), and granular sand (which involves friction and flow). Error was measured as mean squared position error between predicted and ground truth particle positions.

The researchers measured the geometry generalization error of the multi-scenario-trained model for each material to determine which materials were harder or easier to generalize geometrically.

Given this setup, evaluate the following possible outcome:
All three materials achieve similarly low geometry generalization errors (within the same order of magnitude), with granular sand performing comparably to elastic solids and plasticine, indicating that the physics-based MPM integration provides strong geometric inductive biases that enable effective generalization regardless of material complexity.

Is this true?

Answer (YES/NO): NO